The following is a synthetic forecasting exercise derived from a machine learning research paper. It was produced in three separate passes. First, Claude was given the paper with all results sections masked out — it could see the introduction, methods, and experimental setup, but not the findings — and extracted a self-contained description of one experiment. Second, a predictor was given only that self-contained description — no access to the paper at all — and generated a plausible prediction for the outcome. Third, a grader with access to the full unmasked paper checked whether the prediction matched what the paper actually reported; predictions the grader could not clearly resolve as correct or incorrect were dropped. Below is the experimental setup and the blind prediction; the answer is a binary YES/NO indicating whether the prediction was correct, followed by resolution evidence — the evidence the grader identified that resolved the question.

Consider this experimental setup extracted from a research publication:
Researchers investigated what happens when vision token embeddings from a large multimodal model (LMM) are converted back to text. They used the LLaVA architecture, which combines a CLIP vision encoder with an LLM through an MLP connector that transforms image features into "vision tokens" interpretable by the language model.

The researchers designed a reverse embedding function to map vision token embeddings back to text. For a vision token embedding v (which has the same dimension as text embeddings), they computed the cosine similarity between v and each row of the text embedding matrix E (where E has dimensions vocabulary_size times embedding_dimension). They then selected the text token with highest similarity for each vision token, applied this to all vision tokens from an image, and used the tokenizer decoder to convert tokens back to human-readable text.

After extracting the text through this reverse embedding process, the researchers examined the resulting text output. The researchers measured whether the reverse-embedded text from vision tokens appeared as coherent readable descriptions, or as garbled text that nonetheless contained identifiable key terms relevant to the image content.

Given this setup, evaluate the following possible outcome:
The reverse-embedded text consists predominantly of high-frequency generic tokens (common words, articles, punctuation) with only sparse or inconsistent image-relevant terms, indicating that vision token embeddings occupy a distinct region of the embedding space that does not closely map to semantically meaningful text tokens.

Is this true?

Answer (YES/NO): NO